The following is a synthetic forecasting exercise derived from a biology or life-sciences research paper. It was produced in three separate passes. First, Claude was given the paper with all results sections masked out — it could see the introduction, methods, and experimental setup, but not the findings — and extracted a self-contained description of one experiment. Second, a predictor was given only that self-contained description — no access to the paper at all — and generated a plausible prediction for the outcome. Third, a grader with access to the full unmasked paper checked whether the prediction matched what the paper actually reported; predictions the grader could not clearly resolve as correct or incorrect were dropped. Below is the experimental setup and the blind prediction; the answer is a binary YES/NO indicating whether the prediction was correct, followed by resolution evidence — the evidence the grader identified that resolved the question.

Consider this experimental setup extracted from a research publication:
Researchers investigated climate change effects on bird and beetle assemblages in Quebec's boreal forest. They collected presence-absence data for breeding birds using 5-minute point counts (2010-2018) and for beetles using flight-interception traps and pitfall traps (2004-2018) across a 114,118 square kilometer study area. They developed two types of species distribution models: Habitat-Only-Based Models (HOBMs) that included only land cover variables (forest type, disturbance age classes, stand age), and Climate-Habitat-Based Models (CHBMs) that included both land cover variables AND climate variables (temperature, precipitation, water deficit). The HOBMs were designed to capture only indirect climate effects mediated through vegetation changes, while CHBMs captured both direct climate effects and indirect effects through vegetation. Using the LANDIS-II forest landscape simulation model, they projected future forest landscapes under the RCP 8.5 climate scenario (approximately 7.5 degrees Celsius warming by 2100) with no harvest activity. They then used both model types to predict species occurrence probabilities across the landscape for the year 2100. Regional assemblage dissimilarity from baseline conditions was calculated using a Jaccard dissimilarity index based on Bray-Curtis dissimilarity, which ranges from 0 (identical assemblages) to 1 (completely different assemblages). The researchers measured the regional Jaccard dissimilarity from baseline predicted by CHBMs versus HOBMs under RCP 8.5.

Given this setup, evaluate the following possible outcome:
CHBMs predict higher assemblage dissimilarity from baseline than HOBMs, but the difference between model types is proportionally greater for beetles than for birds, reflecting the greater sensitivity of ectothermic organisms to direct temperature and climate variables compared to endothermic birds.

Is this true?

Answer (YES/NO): YES